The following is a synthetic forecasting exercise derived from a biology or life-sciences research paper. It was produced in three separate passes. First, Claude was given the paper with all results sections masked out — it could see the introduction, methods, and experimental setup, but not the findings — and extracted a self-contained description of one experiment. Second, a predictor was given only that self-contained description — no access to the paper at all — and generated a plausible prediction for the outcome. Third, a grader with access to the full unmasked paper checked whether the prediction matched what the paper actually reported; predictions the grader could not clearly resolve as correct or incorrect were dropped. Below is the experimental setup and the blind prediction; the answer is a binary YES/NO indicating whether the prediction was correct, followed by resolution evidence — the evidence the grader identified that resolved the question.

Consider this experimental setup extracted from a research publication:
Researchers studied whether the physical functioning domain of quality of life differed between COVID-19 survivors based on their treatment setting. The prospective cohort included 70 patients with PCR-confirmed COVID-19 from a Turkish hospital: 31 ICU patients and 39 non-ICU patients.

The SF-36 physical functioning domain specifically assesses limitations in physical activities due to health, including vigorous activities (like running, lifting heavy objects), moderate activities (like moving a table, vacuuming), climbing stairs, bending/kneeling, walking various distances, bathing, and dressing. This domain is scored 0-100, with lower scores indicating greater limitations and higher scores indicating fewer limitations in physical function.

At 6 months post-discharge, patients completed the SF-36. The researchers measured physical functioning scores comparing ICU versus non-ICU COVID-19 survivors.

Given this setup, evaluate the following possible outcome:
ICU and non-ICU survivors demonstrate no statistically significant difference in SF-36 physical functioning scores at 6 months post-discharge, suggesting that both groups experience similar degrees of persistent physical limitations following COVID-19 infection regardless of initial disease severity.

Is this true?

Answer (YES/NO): YES